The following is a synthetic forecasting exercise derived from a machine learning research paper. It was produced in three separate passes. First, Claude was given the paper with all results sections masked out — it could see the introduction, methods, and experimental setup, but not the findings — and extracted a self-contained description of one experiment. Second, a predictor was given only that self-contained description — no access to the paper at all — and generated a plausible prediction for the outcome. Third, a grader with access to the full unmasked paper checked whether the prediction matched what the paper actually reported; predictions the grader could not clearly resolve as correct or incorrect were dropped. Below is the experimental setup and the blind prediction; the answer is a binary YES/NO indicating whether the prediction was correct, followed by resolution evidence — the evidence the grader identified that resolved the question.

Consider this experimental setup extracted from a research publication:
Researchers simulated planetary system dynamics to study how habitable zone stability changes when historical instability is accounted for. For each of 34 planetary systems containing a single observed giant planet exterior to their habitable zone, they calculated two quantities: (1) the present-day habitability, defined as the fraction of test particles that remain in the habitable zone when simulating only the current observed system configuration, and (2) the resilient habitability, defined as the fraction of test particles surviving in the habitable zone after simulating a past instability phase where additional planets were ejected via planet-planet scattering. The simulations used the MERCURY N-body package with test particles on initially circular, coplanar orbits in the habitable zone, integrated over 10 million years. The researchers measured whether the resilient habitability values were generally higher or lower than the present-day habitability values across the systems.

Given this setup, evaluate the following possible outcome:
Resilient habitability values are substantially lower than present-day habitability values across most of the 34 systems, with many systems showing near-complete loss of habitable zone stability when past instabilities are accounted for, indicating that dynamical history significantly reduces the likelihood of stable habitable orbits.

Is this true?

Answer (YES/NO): YES